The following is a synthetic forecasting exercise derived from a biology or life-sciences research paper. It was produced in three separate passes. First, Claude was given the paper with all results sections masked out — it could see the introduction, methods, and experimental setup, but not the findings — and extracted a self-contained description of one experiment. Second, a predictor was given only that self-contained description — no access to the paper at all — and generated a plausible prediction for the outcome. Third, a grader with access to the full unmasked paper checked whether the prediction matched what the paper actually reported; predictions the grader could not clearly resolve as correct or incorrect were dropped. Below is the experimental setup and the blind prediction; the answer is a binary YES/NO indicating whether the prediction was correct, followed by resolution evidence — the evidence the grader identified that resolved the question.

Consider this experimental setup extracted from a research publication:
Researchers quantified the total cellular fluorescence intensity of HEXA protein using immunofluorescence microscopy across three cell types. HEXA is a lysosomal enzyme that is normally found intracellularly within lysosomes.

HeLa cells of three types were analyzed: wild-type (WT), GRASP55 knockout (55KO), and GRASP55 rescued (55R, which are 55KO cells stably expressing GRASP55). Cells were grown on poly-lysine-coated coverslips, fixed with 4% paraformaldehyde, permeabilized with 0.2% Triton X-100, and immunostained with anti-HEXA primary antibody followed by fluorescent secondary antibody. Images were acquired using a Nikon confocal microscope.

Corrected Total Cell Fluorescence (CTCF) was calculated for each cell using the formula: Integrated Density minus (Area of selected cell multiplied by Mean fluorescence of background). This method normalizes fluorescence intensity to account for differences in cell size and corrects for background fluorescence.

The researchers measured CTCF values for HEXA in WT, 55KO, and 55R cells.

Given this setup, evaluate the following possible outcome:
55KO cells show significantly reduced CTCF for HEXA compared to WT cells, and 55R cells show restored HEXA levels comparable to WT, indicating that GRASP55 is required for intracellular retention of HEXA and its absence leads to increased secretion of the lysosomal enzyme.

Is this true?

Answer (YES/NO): YES